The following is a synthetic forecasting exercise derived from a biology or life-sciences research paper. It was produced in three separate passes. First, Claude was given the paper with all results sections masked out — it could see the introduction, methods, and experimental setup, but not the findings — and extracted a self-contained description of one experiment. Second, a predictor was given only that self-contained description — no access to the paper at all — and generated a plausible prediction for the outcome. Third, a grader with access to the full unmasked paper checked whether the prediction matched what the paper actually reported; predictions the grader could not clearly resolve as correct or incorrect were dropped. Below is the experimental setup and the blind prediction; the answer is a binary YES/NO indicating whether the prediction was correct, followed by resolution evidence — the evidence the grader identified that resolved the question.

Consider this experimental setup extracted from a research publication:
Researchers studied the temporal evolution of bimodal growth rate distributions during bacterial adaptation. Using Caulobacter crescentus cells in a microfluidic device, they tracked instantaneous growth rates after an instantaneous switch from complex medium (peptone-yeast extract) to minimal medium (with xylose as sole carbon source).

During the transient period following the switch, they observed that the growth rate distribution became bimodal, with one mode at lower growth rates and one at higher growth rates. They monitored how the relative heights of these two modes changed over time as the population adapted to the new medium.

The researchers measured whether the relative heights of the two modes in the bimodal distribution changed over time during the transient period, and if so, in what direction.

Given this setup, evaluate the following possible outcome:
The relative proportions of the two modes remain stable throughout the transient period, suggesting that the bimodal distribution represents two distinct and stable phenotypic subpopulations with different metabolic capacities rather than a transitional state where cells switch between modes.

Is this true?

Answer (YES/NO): NO